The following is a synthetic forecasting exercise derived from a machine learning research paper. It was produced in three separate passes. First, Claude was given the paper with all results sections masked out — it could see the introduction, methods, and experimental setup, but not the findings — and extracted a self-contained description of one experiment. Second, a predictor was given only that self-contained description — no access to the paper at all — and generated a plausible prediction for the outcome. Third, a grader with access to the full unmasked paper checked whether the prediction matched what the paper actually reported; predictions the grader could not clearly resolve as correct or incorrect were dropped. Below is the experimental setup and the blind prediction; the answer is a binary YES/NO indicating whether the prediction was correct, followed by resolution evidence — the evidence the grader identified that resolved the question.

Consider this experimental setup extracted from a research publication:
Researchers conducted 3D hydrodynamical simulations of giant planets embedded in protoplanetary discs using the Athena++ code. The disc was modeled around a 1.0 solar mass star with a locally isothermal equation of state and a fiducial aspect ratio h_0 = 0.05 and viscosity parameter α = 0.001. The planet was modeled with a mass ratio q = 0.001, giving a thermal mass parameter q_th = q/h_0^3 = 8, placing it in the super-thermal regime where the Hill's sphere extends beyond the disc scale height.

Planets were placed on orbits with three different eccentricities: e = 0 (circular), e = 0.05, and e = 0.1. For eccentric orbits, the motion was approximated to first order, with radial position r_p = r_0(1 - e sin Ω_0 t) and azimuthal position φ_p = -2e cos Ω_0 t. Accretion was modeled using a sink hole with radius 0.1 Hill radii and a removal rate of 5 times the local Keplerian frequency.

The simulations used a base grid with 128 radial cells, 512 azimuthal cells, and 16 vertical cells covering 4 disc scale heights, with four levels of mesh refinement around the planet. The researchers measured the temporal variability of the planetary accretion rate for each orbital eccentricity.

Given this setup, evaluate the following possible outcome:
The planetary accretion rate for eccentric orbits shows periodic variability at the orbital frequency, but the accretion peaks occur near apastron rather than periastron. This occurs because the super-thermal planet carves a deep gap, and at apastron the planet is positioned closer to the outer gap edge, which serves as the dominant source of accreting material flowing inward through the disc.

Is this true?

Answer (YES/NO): NO